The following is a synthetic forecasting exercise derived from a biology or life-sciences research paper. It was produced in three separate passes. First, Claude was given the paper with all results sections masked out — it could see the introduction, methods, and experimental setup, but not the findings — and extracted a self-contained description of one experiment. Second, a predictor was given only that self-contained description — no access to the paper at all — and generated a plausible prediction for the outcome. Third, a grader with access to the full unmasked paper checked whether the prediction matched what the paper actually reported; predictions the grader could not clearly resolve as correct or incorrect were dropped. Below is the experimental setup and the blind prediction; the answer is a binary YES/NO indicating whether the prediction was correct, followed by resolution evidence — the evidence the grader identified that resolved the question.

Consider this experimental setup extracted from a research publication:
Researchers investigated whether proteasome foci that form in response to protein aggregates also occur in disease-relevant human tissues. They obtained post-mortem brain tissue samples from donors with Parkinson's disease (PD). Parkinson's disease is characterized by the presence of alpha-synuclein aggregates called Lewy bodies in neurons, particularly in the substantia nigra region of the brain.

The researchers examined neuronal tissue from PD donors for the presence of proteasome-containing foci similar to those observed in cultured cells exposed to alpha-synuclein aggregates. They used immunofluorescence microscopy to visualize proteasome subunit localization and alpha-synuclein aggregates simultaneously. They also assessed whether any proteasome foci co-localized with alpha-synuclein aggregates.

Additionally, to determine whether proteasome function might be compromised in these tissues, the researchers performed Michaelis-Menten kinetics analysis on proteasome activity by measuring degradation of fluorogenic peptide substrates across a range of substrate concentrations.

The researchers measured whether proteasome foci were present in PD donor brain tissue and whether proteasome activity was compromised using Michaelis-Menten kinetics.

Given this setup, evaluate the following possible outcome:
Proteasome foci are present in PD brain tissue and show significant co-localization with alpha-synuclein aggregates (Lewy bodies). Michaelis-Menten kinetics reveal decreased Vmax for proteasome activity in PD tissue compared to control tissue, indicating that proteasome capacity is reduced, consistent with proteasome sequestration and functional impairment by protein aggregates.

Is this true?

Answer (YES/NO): NO